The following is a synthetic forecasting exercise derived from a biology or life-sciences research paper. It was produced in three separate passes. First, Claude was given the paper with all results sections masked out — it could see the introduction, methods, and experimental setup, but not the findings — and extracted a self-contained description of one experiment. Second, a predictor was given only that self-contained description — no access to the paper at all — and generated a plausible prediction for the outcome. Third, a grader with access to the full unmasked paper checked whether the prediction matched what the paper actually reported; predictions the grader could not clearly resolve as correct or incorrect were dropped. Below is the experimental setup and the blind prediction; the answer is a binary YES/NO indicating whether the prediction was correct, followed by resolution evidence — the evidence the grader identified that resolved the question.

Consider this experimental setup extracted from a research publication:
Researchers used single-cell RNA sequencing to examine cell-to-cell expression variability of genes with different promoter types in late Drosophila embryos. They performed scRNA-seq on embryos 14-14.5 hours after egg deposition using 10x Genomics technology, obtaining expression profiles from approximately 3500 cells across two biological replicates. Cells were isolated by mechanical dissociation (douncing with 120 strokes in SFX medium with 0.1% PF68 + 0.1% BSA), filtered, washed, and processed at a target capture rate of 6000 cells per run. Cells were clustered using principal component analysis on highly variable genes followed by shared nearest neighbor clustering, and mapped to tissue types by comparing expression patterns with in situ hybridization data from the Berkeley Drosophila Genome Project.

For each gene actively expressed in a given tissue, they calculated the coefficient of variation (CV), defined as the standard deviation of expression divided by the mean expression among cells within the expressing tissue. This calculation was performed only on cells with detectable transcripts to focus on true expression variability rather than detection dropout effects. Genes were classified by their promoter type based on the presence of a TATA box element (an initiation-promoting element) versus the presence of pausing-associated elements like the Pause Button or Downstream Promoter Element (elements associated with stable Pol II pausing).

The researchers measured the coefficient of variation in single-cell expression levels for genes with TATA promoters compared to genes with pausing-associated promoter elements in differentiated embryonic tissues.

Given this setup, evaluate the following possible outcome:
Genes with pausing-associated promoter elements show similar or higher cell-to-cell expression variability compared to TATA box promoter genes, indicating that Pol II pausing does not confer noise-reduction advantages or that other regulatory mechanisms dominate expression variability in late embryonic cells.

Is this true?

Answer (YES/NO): NO